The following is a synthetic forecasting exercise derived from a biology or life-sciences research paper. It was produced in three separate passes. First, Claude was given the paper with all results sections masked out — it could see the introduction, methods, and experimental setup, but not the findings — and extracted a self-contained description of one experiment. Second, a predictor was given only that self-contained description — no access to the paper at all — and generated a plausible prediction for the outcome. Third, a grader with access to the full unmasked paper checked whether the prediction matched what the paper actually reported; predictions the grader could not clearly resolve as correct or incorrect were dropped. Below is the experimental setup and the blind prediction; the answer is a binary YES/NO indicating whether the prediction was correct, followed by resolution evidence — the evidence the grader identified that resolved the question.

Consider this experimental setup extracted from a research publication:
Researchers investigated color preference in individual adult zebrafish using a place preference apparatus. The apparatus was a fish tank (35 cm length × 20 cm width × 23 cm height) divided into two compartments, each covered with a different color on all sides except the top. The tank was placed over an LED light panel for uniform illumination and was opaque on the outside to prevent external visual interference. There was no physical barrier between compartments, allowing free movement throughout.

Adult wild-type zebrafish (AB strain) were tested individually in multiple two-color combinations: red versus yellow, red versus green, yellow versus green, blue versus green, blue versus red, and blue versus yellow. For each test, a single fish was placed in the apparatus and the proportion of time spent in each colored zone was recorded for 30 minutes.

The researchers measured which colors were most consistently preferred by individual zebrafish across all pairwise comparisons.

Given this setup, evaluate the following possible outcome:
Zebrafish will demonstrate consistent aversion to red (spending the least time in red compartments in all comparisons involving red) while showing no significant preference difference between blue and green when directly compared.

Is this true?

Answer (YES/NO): NO